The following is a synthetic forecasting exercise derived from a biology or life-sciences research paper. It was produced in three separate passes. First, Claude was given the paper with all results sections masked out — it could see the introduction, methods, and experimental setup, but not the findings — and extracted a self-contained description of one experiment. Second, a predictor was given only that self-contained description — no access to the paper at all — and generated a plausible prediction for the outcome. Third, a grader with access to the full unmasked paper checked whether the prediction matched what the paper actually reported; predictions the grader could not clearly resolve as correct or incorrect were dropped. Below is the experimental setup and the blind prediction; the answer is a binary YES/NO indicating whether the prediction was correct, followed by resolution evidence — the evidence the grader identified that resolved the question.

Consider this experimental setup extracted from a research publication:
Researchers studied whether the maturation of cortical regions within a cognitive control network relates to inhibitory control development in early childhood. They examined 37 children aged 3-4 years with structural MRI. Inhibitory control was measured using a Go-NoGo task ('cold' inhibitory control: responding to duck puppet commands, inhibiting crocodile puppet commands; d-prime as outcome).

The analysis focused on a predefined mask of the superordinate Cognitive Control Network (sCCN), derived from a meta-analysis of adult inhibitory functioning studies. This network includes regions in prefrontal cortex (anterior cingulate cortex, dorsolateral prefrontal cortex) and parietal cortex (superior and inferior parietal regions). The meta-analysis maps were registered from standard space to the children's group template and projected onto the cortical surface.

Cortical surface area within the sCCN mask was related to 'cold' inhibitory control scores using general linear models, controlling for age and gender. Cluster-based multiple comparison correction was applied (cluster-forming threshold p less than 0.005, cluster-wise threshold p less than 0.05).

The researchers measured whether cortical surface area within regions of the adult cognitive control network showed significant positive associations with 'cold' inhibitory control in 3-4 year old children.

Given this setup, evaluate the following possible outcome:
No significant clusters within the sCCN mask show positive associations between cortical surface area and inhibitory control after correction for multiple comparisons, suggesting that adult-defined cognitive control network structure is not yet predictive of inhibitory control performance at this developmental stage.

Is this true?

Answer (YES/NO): NO